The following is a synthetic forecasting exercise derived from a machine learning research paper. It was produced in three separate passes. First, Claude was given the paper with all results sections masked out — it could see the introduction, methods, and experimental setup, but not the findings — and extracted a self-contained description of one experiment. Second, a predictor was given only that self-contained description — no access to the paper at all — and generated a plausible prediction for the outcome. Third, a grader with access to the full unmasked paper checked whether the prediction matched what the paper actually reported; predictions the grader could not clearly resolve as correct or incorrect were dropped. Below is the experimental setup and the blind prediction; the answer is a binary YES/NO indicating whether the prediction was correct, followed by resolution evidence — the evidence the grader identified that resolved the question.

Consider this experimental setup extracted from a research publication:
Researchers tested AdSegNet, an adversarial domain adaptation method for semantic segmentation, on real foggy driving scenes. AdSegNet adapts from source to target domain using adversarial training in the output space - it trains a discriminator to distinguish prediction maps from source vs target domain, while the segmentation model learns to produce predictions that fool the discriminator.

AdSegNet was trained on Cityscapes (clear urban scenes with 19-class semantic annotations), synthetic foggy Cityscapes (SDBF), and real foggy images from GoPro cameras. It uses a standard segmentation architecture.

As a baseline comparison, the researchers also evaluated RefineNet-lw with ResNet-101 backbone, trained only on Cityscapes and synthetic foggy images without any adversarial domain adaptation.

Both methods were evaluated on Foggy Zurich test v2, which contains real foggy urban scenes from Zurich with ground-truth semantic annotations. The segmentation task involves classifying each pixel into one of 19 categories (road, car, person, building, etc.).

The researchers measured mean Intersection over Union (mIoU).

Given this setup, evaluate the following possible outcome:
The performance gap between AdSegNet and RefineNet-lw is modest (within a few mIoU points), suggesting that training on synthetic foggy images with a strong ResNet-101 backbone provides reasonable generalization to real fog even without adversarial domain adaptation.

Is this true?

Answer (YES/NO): NO